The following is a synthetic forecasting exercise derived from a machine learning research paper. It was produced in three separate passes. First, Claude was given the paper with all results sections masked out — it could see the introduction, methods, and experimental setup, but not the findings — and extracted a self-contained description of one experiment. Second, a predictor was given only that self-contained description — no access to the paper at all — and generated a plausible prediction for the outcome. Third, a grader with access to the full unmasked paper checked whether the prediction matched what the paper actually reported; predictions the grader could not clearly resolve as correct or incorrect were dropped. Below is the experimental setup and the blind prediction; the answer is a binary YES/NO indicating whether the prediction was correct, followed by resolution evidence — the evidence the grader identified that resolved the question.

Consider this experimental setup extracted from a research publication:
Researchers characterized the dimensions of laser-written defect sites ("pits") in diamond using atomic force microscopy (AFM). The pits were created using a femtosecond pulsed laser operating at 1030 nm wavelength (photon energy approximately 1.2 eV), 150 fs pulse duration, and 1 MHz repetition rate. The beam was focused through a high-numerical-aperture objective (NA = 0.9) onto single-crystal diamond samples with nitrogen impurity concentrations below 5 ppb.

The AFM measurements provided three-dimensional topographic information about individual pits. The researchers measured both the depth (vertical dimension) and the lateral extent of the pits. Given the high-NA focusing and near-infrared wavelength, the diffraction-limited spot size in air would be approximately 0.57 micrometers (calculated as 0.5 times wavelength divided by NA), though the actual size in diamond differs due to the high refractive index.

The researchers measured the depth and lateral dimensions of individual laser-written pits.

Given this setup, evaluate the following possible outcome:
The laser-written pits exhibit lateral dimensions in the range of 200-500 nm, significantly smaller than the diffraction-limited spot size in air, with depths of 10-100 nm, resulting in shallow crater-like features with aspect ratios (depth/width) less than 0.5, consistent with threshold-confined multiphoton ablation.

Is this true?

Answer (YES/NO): YES